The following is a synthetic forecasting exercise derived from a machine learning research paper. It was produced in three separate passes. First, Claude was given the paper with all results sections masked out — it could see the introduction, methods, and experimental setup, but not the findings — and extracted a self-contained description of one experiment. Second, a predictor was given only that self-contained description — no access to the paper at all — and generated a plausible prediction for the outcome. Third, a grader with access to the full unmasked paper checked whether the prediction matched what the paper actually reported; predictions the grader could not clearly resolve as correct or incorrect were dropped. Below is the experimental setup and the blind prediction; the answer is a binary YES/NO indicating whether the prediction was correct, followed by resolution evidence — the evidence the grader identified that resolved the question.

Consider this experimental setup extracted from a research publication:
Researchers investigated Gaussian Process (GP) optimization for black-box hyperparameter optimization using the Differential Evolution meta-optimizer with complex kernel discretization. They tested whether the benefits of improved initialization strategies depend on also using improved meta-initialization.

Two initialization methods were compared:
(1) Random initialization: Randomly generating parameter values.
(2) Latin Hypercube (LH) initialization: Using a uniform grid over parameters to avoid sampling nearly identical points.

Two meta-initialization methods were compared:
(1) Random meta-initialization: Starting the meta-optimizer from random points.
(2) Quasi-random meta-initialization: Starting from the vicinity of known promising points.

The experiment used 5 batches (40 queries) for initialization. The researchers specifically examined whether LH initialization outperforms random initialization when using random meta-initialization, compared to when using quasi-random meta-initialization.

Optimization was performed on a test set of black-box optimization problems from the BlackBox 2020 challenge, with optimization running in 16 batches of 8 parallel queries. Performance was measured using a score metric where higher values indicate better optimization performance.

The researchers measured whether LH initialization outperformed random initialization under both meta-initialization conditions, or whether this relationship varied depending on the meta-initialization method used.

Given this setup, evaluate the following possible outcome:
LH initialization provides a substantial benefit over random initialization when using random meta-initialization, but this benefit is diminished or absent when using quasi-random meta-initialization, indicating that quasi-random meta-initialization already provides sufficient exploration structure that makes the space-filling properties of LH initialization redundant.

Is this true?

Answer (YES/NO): NO